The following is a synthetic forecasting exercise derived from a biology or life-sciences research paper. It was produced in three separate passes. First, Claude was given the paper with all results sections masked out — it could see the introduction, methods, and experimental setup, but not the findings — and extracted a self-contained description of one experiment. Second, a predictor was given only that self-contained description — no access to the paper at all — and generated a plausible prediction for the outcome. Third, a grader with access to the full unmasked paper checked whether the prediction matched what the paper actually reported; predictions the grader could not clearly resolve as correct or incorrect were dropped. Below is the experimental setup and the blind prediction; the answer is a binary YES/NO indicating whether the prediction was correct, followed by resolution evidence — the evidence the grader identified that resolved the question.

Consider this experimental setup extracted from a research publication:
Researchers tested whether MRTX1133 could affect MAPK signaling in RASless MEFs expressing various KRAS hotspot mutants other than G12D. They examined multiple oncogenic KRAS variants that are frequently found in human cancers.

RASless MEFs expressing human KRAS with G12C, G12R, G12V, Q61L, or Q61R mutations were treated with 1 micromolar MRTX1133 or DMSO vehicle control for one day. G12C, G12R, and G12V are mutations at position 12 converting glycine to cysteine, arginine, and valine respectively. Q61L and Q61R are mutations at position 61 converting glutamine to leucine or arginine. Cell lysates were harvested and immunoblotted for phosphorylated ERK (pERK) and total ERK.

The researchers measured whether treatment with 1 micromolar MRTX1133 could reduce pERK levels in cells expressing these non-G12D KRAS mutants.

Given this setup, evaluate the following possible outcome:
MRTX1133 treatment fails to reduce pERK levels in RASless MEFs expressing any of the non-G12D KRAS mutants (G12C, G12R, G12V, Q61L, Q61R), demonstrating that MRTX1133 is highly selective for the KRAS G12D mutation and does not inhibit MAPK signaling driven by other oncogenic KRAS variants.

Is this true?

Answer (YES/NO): NO